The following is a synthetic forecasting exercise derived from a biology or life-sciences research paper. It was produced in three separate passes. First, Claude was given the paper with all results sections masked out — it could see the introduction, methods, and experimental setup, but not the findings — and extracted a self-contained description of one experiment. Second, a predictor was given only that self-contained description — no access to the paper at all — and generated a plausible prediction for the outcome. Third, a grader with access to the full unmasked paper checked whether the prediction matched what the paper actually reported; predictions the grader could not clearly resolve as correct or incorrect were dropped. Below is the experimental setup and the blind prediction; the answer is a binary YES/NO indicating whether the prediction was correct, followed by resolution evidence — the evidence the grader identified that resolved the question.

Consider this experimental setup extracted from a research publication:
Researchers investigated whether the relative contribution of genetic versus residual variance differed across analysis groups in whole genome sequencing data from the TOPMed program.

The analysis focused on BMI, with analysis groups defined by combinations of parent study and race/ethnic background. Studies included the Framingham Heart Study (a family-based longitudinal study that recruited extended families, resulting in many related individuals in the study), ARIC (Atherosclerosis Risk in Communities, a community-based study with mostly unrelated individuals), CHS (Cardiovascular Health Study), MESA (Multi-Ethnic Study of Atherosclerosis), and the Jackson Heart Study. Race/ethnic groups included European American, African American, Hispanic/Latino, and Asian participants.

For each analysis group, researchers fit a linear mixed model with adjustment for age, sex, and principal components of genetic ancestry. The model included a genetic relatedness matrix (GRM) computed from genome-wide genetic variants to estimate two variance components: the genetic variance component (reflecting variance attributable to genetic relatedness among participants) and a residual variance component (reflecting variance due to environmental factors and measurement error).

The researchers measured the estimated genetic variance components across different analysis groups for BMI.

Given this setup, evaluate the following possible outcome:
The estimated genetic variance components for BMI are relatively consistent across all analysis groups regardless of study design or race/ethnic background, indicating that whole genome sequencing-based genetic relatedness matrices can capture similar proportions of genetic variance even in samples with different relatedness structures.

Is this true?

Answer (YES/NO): NO